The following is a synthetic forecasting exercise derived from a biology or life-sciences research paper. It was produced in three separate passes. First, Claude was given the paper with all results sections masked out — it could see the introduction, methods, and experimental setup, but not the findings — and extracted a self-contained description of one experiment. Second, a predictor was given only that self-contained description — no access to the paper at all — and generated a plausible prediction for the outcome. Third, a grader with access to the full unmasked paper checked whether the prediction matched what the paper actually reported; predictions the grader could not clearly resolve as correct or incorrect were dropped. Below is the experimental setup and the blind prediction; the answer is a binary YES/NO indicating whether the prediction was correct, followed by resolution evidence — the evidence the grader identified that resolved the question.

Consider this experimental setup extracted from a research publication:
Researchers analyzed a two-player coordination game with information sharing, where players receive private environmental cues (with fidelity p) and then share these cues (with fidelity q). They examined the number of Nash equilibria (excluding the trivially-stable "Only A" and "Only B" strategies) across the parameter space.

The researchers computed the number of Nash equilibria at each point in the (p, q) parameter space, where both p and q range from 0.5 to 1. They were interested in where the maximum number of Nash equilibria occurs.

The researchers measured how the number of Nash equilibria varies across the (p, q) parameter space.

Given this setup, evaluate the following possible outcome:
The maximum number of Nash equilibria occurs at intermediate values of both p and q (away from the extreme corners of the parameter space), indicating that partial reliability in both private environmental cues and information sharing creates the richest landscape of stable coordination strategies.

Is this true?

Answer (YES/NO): NO